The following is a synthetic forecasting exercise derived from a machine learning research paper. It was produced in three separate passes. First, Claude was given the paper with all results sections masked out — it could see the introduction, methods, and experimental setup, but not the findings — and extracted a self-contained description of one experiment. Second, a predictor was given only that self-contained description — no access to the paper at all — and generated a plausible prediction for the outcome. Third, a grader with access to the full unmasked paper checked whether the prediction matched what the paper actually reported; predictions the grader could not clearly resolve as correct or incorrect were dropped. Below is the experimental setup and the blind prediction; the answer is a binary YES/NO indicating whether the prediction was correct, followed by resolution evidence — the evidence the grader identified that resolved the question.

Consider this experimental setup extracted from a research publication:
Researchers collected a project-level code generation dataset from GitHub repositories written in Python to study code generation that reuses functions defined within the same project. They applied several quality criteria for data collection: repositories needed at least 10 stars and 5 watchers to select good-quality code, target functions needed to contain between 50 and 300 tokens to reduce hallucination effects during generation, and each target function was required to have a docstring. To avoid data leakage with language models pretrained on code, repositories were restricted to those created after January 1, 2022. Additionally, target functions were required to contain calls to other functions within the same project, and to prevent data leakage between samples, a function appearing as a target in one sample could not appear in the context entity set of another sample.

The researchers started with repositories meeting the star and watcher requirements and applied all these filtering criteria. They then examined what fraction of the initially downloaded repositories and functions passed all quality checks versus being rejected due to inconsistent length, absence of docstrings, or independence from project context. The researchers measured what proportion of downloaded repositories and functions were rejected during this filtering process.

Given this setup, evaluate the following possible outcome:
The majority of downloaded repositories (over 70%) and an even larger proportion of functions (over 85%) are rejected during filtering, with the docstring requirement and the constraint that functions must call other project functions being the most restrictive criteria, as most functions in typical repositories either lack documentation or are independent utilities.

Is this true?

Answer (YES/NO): NO